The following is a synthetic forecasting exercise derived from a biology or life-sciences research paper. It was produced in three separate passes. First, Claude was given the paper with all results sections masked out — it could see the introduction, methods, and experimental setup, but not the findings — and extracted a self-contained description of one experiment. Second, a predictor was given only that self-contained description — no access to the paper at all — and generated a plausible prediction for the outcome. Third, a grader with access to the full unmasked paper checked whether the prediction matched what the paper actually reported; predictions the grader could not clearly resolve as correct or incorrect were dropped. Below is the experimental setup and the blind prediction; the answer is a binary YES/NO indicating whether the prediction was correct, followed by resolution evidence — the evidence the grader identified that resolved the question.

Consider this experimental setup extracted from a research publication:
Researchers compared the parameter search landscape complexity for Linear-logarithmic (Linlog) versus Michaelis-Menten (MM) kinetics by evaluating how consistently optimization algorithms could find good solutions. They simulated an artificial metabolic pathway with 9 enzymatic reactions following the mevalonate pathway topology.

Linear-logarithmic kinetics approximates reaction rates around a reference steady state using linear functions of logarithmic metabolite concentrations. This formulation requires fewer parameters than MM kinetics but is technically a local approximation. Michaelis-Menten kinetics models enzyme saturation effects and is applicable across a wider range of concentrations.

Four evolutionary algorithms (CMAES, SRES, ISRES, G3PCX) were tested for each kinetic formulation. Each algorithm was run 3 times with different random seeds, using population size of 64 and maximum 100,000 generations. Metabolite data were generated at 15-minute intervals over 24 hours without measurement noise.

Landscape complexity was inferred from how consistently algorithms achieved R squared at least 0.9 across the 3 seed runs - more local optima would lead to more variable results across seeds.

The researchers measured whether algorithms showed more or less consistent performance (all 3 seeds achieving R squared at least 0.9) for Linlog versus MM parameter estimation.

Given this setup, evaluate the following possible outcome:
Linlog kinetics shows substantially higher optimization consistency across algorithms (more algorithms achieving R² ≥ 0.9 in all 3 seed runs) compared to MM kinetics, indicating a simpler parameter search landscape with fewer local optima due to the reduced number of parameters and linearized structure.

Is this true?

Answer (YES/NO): YES